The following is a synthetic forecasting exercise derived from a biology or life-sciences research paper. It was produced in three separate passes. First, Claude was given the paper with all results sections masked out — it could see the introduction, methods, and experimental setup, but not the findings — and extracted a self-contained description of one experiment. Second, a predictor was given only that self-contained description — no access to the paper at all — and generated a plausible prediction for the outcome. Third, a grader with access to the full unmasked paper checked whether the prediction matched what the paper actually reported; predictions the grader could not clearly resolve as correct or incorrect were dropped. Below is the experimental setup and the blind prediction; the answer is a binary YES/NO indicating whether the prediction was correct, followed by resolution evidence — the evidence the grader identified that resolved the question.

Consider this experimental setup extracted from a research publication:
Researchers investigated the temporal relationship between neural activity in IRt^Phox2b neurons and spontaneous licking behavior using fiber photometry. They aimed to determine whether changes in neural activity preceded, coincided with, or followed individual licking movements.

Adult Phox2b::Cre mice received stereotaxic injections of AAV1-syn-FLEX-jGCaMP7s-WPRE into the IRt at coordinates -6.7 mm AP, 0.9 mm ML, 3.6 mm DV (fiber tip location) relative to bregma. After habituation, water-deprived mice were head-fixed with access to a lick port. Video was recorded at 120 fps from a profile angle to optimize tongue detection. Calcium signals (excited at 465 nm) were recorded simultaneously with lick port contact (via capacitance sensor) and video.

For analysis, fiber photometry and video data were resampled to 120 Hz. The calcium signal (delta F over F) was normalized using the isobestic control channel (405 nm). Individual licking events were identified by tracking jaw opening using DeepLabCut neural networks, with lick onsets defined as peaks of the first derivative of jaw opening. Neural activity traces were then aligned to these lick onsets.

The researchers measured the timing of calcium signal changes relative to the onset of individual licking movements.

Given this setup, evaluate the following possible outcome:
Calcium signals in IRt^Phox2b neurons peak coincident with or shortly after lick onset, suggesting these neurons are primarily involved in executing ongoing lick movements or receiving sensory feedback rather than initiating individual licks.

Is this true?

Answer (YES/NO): NO